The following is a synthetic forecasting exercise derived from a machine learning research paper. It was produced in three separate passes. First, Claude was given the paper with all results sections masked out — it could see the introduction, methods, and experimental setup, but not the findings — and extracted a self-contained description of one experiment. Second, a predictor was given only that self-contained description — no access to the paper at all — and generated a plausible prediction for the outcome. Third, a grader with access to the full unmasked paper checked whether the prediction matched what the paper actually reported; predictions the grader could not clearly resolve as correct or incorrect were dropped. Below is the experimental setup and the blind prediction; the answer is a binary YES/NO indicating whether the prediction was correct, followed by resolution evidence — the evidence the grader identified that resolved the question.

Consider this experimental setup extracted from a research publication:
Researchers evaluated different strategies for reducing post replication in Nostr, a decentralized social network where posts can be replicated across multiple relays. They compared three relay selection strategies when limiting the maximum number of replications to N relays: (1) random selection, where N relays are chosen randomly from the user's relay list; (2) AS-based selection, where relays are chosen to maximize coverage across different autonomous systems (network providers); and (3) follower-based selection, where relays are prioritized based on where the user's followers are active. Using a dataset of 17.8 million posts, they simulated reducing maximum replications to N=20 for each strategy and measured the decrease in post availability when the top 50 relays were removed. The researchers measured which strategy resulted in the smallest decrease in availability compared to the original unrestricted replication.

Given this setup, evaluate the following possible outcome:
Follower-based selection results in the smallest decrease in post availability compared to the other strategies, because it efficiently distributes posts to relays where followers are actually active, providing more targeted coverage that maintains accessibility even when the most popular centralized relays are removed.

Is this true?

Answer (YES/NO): NO